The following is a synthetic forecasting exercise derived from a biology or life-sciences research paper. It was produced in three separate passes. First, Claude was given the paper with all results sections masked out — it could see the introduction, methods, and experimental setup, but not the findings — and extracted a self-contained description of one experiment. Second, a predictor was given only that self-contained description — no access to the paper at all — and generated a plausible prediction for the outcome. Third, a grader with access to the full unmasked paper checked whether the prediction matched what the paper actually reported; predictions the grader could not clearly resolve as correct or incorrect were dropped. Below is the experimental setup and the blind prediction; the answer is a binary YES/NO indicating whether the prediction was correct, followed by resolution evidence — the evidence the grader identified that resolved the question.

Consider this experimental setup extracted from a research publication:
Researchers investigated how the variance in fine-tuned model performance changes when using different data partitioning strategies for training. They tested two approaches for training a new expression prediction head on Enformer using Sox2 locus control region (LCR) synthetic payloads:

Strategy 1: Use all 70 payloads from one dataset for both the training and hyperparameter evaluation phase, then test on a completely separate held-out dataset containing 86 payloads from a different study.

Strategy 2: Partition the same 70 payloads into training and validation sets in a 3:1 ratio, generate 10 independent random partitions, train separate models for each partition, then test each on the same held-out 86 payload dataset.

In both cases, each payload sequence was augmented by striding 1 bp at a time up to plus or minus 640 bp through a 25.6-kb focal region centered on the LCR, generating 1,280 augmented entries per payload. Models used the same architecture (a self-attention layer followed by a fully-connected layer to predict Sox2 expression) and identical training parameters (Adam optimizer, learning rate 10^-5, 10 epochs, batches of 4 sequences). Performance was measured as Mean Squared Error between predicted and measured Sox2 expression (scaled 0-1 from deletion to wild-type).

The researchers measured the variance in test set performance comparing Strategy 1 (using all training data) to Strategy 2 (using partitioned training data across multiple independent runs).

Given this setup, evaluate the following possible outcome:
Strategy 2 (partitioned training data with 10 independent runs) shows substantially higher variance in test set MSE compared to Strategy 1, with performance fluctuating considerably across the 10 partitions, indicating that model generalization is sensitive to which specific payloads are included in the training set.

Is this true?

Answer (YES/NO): NO